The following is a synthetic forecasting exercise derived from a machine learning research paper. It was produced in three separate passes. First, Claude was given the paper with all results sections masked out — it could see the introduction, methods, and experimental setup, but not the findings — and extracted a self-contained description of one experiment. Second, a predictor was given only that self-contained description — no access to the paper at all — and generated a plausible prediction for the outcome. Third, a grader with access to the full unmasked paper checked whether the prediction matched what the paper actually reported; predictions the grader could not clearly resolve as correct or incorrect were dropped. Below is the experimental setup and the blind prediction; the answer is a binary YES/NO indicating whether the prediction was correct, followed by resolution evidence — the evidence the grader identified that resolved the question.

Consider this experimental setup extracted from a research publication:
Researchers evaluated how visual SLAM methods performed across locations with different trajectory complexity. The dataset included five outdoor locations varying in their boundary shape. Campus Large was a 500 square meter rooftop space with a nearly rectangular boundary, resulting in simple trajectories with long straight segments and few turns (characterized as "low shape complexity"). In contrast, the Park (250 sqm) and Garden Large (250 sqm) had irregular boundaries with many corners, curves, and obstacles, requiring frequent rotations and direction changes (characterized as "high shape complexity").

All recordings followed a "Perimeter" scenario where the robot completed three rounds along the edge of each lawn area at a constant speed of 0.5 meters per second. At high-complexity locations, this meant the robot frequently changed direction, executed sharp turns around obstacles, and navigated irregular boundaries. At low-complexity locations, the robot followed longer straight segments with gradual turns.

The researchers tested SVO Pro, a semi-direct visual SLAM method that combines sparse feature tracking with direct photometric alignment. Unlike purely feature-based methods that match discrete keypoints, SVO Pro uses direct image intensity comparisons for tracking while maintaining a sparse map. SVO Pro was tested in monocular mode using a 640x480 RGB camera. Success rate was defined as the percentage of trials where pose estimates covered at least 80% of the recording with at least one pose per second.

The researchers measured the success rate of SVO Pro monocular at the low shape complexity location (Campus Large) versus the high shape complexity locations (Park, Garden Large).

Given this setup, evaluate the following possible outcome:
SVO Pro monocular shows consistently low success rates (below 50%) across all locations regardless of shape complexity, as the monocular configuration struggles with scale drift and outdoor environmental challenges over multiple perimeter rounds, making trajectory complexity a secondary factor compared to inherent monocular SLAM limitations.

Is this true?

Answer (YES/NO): NO